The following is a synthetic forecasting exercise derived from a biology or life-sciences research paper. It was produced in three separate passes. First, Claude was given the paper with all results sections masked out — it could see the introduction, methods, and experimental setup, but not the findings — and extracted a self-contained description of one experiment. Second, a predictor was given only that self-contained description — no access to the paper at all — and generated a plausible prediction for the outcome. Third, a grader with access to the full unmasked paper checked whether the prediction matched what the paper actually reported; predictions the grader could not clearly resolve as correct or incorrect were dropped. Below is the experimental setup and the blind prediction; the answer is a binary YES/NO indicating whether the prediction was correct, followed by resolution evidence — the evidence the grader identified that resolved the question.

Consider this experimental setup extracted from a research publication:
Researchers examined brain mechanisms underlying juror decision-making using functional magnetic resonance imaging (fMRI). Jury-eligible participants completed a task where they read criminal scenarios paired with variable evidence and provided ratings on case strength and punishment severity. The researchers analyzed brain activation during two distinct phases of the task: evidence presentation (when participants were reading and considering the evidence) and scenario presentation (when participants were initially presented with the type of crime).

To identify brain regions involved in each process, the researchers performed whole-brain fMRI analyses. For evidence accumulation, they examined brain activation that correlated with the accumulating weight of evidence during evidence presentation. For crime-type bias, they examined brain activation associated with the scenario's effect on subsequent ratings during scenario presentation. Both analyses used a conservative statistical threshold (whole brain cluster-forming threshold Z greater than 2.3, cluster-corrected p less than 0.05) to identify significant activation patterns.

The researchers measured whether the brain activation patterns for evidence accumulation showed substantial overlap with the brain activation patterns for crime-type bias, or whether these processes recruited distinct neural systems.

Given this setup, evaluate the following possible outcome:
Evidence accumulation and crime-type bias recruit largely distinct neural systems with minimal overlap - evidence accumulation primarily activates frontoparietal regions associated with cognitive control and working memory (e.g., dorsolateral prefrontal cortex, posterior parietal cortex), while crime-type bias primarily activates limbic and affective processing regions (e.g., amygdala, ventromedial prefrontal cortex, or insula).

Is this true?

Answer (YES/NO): NO